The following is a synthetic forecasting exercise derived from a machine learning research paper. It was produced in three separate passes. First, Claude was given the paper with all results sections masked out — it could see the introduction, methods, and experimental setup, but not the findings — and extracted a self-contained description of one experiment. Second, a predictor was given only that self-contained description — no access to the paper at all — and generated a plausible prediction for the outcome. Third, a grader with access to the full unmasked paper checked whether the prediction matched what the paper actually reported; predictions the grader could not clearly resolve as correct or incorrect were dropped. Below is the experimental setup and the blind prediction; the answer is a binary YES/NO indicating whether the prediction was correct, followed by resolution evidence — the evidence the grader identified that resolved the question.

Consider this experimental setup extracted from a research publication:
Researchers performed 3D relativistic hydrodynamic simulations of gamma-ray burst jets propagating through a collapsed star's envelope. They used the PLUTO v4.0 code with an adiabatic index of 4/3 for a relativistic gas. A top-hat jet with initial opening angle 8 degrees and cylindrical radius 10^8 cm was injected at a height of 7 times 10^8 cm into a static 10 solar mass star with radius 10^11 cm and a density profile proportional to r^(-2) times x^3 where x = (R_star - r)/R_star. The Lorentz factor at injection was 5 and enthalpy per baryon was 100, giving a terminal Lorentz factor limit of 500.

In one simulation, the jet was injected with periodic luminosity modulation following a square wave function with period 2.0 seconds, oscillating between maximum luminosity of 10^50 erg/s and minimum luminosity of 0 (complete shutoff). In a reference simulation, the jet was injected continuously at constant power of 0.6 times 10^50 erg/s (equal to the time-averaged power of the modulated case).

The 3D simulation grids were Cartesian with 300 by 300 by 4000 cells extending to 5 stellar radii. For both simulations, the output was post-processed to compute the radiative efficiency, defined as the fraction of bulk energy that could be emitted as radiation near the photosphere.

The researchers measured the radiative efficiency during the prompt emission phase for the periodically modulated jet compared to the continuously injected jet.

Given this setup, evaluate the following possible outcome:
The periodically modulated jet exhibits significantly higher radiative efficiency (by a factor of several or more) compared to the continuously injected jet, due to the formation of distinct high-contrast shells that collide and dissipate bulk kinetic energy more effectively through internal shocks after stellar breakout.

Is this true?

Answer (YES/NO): NO